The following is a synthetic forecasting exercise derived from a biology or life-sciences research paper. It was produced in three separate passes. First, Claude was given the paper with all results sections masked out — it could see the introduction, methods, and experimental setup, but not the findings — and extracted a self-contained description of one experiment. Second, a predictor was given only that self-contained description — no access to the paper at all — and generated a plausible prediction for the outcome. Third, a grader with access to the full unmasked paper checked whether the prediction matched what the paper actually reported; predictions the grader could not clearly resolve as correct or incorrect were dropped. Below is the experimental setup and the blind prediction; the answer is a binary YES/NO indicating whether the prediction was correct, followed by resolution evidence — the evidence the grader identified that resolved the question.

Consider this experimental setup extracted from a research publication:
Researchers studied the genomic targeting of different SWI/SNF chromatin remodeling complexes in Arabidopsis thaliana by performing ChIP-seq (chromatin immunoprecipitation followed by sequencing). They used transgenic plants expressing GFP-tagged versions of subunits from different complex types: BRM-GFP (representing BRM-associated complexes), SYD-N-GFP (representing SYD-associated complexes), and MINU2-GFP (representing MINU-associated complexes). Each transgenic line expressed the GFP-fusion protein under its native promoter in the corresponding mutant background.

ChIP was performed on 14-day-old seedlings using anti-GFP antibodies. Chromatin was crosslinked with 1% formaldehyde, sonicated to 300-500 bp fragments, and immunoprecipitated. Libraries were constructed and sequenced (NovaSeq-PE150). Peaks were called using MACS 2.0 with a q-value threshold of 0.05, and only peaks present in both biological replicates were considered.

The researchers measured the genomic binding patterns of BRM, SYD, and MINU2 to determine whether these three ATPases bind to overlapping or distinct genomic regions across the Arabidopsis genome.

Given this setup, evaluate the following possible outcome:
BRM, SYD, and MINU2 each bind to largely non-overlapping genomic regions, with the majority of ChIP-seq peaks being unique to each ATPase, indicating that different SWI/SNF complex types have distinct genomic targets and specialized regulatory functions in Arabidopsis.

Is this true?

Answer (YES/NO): NO